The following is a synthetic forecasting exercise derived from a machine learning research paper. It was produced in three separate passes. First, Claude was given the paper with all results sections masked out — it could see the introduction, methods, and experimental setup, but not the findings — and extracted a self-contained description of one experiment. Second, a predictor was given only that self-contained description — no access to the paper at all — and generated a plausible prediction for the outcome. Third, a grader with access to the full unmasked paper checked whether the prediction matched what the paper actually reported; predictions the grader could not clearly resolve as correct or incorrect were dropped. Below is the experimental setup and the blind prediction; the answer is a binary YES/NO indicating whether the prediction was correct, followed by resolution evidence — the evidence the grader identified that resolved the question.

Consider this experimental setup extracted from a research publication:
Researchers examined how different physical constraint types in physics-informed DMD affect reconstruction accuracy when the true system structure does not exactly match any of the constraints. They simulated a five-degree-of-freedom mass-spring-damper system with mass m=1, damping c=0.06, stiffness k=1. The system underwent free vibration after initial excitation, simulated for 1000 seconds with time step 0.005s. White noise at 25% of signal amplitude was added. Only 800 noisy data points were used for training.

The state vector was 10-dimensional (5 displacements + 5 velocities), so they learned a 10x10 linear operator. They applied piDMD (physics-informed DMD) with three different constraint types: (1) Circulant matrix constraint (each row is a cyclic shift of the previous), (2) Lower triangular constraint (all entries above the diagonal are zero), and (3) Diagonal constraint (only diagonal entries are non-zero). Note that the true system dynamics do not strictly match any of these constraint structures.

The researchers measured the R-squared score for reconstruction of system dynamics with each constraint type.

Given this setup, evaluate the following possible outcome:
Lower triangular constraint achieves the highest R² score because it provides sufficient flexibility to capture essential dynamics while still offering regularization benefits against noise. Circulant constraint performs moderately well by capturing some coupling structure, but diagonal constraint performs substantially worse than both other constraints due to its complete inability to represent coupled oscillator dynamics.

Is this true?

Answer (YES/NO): NO